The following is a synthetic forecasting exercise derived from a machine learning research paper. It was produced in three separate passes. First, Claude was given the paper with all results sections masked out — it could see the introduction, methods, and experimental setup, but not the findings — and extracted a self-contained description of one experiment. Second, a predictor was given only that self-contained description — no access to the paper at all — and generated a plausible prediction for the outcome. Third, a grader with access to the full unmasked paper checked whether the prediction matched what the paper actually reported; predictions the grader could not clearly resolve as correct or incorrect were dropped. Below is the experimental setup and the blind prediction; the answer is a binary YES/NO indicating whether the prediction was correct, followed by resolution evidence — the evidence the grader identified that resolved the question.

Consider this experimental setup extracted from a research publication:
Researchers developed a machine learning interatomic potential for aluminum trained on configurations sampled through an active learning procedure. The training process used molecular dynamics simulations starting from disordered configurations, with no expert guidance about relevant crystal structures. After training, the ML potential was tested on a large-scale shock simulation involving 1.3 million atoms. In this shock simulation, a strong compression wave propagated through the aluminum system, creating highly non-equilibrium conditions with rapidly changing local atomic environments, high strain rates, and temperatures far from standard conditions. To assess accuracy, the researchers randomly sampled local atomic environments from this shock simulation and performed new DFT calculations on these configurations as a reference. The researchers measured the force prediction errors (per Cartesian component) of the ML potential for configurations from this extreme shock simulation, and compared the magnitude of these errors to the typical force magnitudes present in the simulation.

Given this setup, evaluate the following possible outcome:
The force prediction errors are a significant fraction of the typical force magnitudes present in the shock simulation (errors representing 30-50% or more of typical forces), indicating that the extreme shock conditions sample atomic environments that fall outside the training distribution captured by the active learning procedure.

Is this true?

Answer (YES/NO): NO